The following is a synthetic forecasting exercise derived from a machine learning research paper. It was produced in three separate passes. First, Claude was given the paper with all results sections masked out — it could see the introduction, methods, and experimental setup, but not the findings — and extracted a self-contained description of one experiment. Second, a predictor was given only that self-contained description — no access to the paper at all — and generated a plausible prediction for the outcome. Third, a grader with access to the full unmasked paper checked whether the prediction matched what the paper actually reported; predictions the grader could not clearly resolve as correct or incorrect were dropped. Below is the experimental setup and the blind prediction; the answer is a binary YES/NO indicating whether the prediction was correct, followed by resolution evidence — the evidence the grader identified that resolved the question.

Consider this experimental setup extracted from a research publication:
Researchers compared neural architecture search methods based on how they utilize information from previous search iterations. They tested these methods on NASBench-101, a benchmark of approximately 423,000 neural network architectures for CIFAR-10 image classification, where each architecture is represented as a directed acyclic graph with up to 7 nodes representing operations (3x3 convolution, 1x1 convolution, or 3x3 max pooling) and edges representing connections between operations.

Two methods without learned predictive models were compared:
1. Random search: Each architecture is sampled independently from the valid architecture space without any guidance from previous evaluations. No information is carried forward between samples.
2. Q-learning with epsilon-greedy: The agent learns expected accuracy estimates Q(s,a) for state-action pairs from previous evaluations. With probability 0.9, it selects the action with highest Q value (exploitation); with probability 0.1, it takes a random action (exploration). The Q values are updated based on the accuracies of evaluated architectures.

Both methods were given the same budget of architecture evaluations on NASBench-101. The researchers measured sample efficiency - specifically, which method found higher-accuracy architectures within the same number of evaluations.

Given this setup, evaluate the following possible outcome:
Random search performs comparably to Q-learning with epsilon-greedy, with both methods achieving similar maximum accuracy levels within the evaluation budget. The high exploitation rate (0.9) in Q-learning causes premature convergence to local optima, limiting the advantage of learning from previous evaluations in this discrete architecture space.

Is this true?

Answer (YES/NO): NO